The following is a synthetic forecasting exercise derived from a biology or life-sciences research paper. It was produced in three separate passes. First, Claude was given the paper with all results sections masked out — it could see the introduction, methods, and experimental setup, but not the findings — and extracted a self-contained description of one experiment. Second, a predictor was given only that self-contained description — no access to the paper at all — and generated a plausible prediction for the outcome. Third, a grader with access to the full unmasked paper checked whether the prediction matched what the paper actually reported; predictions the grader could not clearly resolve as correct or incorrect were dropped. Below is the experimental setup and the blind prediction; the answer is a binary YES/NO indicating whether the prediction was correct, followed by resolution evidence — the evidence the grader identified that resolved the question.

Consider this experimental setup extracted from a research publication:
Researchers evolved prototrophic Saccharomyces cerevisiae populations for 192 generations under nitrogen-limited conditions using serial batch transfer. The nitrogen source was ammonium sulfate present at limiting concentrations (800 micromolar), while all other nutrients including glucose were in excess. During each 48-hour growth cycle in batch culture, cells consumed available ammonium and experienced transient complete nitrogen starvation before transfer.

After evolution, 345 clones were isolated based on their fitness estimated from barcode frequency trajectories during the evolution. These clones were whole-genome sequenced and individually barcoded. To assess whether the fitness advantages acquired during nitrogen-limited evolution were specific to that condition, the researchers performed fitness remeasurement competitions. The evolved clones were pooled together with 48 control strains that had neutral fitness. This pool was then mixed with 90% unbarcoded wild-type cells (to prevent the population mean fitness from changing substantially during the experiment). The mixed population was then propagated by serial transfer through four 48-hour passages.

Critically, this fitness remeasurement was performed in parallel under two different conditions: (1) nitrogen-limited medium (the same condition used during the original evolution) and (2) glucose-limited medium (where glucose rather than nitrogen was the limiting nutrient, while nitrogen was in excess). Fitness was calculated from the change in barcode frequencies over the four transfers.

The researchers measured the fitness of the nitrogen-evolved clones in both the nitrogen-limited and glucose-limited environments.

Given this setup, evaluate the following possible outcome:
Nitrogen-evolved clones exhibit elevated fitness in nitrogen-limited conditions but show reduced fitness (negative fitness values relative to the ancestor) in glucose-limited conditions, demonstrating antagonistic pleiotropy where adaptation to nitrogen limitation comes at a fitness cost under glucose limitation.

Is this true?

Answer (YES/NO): NO